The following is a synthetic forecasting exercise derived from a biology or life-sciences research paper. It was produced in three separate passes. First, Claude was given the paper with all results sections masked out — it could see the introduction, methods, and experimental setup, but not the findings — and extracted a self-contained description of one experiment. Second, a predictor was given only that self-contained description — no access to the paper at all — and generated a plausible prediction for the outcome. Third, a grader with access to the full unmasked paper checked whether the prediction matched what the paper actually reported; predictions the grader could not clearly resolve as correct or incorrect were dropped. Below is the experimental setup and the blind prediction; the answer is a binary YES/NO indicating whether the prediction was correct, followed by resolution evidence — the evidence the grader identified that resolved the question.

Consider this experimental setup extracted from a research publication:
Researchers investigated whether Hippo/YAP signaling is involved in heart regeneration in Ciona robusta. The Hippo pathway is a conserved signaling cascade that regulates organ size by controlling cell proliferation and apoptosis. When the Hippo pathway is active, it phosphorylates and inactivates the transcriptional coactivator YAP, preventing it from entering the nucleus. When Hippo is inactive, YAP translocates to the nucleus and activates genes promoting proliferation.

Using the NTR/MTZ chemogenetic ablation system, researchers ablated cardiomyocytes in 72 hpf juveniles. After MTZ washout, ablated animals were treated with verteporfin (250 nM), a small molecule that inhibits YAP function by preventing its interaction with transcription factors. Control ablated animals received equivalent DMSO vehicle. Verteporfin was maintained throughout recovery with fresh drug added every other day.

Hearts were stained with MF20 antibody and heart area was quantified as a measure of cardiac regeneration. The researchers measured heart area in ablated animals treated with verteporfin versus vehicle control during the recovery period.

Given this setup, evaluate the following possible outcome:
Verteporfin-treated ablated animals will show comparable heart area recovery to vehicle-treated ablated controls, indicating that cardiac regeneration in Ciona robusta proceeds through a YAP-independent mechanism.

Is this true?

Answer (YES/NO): NO